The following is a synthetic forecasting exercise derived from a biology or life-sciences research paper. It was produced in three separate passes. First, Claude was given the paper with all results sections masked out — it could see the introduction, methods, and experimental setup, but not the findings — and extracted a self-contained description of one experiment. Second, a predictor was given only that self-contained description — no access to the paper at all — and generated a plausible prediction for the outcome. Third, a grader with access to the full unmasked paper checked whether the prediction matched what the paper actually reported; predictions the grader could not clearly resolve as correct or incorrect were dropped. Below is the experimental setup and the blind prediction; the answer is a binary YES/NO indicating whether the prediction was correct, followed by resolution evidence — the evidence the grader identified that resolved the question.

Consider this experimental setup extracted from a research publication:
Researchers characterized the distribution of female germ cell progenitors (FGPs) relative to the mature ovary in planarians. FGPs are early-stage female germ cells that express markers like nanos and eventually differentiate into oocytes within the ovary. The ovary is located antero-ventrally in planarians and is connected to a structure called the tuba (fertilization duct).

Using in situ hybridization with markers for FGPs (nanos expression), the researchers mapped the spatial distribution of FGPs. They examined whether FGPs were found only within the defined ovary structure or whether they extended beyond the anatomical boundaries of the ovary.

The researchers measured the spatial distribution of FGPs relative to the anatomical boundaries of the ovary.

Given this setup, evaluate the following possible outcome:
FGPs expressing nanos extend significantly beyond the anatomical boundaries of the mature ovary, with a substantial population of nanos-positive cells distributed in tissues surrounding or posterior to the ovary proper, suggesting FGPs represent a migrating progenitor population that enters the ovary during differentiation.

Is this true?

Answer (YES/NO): NO